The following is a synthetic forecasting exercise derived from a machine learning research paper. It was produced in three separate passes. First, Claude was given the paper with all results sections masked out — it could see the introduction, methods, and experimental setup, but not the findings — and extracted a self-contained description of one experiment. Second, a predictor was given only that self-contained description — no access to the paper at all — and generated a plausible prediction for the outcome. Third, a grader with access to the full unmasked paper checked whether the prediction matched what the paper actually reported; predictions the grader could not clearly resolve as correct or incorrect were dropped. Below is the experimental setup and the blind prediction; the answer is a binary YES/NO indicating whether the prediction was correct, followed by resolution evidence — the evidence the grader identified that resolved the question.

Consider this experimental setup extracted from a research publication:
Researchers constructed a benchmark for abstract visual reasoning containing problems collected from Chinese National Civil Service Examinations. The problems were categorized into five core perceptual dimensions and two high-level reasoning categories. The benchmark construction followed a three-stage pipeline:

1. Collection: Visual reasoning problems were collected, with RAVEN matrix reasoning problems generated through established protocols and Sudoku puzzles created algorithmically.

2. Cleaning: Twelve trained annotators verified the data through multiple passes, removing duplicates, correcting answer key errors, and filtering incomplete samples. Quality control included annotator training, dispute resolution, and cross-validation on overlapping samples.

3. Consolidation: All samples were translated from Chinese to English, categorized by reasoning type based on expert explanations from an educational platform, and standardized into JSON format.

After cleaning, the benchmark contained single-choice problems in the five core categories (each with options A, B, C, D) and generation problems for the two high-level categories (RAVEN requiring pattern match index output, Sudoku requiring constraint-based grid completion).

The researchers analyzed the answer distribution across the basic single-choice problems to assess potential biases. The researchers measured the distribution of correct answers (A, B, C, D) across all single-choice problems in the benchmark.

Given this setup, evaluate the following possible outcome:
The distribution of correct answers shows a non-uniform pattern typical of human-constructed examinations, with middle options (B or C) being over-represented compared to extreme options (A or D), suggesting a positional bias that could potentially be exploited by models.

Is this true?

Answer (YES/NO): NO